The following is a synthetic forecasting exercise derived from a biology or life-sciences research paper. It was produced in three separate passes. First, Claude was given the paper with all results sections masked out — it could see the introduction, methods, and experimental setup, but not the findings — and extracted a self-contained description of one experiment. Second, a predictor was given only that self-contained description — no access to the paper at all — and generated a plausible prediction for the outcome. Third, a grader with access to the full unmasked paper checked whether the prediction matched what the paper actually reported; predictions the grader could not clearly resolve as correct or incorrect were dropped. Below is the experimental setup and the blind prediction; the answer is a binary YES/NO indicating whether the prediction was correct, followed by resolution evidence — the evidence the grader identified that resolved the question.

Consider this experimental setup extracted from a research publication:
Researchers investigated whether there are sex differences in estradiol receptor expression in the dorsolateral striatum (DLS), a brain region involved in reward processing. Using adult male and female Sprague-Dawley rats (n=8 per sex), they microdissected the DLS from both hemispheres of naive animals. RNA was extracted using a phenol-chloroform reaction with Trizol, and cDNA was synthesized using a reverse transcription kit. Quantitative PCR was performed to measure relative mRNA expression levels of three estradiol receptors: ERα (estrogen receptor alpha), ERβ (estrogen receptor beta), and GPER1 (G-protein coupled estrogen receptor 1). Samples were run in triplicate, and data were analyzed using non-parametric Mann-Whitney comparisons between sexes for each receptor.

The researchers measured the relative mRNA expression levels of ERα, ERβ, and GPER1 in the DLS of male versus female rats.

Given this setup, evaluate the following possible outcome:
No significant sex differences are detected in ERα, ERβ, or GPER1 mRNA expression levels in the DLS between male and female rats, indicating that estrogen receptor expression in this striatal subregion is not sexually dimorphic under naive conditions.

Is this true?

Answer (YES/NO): YES